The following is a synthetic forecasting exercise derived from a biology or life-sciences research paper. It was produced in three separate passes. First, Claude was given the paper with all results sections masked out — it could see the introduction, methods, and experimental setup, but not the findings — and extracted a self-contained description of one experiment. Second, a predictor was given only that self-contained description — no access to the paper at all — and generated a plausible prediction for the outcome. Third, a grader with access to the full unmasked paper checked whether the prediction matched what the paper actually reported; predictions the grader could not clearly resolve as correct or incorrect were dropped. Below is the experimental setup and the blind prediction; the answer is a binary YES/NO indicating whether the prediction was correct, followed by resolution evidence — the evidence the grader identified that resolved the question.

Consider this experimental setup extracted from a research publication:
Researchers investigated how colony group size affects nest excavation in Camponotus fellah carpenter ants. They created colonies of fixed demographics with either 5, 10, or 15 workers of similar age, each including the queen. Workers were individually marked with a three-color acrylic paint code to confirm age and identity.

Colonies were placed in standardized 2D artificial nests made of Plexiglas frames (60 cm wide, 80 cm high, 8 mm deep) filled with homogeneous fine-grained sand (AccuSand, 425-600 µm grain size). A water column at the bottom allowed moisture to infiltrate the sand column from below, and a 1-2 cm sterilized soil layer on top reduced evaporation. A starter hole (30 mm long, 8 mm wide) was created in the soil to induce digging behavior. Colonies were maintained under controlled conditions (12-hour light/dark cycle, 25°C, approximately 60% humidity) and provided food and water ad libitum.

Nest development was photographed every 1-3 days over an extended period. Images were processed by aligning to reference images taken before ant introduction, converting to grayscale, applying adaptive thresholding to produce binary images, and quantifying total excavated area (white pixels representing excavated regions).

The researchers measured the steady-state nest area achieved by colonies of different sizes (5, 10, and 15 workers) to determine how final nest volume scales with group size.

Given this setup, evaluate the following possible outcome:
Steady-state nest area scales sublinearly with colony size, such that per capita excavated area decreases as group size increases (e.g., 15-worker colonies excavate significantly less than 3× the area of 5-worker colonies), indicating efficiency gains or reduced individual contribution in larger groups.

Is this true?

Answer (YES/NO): NO